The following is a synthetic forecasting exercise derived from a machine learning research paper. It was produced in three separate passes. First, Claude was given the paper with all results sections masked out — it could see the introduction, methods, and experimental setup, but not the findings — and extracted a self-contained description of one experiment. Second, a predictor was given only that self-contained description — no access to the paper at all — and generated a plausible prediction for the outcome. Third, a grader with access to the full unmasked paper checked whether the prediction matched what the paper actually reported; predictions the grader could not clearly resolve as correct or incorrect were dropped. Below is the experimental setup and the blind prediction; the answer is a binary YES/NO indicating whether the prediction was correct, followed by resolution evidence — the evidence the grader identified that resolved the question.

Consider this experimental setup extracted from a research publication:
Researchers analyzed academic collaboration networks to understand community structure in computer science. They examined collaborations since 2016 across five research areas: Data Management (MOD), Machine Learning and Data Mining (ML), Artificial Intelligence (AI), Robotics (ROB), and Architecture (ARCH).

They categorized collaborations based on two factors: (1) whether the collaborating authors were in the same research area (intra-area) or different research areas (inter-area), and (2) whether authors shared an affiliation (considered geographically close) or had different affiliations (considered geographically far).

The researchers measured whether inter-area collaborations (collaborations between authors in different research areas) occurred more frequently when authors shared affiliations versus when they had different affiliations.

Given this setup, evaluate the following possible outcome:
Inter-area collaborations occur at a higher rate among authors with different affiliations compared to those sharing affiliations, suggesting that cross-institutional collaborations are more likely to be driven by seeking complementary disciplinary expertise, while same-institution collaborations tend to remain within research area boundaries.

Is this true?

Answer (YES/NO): NO